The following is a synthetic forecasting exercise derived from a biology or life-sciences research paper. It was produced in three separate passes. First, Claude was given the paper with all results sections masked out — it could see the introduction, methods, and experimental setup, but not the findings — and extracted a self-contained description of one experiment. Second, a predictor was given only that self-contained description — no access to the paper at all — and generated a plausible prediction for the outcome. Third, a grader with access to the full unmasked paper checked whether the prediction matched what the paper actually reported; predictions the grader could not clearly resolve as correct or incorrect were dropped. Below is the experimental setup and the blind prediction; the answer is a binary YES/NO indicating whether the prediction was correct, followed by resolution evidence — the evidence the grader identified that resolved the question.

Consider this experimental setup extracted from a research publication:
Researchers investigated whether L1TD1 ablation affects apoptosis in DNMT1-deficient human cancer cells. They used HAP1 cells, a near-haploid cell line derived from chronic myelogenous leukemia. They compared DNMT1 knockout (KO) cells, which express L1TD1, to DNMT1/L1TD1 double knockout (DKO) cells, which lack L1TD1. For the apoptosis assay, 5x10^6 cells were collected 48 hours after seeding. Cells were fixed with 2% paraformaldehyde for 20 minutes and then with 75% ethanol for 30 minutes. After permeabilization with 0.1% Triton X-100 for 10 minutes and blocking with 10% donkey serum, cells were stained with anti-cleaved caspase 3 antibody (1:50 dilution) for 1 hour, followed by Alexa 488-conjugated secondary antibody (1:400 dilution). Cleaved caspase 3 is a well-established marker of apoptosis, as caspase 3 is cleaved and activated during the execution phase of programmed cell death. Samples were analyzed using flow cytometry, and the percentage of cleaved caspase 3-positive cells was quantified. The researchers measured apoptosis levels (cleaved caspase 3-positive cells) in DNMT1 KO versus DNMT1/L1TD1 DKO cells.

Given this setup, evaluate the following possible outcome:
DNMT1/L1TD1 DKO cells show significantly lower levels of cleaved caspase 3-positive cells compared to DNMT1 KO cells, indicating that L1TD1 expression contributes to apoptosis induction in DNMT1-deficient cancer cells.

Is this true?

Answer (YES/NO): NO